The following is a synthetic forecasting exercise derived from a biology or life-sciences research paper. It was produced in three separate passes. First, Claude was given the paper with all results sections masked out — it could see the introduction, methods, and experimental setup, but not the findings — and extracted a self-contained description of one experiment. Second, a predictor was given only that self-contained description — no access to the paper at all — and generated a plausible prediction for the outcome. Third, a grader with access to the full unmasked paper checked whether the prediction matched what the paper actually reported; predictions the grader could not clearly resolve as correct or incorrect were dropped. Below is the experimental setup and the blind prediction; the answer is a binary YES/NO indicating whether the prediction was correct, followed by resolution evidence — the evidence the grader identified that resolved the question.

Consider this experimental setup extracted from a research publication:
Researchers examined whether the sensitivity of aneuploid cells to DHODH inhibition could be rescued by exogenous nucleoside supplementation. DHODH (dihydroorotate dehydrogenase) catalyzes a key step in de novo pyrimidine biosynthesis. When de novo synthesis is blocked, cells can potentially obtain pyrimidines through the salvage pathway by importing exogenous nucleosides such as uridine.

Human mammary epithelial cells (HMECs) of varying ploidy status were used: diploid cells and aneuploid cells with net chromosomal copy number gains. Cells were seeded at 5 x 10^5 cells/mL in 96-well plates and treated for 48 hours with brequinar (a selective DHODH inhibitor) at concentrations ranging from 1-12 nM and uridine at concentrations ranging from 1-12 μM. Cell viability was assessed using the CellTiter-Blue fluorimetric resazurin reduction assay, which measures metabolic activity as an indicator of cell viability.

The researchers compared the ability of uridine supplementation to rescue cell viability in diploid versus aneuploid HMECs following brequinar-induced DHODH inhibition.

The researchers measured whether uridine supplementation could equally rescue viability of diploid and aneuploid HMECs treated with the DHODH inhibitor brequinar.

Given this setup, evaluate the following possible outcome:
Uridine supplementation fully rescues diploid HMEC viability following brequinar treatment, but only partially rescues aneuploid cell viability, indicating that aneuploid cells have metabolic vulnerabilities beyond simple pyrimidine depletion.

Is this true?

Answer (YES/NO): YES